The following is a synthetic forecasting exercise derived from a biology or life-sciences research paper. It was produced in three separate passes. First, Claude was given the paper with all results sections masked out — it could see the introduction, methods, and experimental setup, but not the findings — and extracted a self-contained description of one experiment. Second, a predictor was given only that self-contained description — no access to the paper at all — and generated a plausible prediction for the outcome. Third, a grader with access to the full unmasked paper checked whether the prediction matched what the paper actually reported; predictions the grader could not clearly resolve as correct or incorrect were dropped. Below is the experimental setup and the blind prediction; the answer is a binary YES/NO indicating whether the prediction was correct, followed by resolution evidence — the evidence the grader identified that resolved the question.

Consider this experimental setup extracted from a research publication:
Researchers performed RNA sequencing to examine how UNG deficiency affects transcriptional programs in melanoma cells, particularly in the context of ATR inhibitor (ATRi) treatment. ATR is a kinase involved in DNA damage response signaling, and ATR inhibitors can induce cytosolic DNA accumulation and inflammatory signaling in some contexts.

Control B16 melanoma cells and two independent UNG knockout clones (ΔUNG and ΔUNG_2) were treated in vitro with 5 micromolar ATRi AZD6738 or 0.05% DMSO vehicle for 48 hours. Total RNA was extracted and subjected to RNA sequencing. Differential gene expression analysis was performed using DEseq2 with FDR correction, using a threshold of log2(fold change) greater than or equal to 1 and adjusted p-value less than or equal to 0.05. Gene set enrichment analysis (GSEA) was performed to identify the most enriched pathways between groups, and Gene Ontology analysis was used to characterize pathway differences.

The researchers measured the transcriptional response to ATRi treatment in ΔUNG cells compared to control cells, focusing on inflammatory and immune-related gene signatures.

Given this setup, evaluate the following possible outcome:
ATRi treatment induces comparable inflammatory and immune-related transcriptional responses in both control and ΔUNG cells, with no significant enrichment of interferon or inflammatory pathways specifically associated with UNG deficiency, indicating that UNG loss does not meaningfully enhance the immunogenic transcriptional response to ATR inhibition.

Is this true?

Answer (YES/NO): NO